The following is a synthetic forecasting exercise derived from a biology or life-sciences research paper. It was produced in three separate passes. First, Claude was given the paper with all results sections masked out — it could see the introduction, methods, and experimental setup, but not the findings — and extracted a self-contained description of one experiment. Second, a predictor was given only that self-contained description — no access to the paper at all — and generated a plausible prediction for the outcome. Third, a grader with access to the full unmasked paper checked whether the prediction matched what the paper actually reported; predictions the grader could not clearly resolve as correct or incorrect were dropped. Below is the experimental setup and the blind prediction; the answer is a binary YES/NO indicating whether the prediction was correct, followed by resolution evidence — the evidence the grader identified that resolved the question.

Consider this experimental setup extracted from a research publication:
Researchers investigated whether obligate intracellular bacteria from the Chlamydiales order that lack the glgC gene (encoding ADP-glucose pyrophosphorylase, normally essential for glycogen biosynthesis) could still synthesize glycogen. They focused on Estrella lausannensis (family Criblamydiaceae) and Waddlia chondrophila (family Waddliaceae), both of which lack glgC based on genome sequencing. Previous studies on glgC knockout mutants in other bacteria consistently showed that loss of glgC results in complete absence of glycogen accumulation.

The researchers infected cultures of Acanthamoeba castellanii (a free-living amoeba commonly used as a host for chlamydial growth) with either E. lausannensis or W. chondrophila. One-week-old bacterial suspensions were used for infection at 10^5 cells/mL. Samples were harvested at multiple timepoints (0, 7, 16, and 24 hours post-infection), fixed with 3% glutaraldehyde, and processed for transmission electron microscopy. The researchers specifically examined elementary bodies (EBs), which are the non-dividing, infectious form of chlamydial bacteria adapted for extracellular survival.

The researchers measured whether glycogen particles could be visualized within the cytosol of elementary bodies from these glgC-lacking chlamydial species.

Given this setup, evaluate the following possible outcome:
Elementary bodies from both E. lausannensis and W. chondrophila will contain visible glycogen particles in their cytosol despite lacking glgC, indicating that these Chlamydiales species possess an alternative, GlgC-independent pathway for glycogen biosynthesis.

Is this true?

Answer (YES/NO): YES